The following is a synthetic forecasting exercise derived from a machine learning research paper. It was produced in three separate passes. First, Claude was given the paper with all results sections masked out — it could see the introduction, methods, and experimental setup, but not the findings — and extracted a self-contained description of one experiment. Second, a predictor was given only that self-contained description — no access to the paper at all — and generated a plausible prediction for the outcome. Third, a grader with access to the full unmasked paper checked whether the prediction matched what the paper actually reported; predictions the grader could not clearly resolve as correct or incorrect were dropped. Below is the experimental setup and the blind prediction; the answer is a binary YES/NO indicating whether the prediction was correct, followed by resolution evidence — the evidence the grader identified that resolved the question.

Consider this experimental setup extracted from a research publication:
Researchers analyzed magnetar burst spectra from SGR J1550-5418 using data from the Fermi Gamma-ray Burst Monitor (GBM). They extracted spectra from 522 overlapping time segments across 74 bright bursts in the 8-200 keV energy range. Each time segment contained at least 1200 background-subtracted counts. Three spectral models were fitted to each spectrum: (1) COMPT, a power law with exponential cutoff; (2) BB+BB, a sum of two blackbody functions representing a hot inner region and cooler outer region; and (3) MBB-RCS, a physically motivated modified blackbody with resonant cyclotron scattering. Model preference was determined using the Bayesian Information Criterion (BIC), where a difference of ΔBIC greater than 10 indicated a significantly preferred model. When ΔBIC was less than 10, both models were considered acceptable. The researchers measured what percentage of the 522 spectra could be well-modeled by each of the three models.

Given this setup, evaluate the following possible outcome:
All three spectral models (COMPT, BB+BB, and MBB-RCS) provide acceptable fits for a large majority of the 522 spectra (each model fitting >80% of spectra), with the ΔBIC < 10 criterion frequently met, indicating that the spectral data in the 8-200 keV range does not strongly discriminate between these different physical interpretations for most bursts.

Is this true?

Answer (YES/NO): NO